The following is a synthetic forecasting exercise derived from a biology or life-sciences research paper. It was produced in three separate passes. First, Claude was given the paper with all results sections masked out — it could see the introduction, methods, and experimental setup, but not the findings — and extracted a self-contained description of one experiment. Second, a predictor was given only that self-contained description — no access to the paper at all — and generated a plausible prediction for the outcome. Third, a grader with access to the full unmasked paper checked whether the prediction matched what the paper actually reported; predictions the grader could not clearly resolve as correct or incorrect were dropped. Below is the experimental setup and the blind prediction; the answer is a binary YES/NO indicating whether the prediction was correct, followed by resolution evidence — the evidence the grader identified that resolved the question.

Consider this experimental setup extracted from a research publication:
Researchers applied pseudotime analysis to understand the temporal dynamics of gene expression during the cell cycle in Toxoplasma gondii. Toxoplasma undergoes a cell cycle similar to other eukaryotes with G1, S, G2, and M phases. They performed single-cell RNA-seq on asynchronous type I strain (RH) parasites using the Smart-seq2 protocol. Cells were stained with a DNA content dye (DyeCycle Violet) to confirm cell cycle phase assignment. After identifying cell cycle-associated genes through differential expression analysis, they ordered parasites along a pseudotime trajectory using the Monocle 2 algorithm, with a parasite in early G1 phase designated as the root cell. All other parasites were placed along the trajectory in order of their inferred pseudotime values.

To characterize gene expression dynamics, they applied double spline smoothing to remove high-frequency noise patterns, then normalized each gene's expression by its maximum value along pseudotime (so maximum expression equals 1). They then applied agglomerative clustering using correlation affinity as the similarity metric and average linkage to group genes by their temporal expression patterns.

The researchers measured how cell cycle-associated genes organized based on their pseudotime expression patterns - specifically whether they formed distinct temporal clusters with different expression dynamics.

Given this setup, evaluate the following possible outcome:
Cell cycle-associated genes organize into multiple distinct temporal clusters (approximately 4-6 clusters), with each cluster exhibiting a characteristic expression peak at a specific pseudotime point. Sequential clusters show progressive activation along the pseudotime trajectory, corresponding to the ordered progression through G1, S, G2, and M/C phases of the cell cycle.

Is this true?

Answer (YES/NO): NO